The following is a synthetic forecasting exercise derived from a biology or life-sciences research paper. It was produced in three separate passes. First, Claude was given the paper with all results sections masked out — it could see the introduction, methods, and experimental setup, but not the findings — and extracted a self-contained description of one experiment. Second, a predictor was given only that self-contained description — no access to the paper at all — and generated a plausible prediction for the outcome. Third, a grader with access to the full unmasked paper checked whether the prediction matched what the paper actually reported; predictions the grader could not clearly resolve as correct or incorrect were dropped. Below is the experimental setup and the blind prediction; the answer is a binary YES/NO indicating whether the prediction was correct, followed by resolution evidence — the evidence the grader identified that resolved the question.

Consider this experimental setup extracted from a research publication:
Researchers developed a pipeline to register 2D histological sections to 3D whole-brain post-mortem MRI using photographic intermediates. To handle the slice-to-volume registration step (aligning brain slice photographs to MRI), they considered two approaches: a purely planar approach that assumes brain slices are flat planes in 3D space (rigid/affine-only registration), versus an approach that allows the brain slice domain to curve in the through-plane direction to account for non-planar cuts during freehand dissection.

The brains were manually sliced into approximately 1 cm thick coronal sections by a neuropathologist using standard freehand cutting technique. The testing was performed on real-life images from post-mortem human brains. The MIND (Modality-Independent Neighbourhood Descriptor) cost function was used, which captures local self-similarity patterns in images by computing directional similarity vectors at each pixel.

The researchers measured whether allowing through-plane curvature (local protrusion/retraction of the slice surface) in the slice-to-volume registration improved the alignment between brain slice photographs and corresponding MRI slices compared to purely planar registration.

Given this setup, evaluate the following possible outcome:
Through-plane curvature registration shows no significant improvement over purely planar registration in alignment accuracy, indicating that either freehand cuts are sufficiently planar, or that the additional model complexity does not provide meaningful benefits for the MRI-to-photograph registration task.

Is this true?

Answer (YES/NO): NO